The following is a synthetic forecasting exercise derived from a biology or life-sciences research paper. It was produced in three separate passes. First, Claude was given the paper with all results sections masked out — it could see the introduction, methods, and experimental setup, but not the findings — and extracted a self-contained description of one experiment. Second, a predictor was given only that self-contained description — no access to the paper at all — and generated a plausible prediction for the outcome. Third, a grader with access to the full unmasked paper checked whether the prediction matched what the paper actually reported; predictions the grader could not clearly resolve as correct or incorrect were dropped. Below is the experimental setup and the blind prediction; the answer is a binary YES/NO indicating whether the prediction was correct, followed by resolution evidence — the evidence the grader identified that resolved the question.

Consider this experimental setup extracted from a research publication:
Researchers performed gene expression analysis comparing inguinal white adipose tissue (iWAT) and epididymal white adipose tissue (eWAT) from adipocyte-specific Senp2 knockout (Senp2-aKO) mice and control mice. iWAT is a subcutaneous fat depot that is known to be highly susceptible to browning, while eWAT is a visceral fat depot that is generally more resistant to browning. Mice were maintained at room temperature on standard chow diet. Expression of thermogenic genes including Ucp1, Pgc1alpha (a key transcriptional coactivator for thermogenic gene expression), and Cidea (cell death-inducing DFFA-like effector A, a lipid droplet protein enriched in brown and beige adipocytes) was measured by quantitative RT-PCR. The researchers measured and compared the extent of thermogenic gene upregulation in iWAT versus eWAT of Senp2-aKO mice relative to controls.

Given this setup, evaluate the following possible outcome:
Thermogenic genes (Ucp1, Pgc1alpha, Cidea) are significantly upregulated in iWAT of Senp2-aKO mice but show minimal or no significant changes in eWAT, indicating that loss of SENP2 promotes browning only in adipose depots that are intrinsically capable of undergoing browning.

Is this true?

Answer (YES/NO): NO